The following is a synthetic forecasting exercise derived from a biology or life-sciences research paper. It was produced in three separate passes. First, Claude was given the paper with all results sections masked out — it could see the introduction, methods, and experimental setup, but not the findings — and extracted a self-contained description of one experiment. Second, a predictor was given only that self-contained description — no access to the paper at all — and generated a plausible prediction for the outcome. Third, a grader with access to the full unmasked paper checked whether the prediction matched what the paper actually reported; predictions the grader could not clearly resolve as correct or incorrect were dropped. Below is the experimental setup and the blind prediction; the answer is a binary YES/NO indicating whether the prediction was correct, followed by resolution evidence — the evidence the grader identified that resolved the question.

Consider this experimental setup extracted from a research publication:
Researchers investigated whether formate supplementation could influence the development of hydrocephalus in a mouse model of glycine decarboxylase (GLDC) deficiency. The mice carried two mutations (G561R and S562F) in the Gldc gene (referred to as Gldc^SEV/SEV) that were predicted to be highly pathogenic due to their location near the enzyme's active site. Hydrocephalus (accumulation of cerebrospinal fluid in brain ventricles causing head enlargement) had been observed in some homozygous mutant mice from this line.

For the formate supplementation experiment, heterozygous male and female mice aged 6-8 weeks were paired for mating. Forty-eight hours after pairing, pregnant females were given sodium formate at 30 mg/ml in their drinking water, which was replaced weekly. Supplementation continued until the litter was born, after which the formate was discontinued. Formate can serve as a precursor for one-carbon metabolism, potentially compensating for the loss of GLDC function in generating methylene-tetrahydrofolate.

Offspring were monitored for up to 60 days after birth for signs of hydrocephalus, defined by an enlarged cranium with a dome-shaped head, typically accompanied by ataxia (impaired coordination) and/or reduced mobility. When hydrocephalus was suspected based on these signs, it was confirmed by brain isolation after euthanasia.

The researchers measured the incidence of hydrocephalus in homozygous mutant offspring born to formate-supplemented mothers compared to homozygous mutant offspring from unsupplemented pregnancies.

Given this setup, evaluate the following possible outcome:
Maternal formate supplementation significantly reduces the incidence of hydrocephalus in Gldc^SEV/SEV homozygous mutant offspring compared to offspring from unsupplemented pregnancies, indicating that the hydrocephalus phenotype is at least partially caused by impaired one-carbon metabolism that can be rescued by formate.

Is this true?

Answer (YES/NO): NO